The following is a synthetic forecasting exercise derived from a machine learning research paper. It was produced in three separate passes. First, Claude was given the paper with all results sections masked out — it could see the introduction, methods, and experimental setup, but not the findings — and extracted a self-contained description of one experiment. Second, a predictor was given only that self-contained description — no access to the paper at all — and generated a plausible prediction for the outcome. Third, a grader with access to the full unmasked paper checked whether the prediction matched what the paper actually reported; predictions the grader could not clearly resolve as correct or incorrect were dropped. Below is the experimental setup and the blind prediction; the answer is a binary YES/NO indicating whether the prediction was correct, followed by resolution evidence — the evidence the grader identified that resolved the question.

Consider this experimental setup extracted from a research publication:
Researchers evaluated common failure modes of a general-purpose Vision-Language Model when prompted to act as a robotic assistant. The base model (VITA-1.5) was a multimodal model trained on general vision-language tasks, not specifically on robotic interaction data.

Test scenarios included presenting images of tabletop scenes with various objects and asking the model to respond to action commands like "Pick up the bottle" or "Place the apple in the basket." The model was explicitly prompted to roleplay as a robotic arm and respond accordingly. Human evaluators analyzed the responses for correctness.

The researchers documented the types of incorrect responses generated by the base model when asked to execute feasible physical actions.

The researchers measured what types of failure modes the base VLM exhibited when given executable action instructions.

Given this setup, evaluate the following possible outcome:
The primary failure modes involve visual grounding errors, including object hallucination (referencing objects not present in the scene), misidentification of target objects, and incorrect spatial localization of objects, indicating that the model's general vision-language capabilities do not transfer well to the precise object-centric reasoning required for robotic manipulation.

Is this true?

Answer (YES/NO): NO